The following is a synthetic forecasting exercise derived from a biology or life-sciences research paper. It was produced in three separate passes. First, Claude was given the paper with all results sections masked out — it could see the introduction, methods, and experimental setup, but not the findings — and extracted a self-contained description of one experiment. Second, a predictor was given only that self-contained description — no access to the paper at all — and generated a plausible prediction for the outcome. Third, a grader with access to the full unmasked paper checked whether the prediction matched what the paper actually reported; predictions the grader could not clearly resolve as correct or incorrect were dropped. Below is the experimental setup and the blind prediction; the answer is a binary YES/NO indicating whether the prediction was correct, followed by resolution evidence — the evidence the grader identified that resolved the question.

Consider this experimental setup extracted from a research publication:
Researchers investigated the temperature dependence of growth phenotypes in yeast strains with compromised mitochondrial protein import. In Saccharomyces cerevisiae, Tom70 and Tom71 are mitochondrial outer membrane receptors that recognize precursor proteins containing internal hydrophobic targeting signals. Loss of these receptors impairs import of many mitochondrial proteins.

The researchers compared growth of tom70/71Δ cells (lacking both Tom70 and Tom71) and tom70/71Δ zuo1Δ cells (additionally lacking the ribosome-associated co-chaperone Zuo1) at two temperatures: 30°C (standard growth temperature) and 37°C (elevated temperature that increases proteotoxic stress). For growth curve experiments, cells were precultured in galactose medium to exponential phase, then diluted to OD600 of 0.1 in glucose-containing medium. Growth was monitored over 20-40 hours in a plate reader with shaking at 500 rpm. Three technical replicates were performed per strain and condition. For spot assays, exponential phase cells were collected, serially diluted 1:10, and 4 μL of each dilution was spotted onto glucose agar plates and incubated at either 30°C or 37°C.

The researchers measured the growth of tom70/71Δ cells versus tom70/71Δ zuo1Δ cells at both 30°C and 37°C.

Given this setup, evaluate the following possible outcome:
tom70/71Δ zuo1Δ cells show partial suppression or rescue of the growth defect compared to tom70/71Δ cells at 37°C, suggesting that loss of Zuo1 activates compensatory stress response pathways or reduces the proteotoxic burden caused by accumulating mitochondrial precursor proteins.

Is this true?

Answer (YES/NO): YES